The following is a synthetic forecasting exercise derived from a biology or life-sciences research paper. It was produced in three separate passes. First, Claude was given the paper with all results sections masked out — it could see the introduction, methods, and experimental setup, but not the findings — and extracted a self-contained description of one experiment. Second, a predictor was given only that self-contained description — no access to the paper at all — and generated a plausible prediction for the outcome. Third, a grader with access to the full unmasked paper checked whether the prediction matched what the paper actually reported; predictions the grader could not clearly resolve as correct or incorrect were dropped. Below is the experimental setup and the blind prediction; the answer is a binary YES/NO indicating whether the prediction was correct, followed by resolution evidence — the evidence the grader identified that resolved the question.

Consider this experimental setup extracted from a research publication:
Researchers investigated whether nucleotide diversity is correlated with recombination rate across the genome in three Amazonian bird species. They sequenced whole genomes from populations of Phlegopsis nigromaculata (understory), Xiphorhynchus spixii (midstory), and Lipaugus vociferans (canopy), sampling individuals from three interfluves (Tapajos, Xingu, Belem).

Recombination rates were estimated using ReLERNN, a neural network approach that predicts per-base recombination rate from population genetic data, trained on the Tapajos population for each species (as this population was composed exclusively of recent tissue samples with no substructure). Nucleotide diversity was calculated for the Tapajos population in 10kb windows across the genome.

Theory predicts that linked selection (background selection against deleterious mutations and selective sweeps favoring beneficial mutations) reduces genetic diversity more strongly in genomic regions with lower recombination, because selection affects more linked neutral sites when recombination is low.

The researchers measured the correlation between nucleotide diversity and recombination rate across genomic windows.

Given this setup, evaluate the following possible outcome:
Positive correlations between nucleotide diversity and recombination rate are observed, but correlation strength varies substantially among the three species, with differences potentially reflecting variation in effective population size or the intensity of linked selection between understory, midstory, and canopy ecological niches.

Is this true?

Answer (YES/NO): NO